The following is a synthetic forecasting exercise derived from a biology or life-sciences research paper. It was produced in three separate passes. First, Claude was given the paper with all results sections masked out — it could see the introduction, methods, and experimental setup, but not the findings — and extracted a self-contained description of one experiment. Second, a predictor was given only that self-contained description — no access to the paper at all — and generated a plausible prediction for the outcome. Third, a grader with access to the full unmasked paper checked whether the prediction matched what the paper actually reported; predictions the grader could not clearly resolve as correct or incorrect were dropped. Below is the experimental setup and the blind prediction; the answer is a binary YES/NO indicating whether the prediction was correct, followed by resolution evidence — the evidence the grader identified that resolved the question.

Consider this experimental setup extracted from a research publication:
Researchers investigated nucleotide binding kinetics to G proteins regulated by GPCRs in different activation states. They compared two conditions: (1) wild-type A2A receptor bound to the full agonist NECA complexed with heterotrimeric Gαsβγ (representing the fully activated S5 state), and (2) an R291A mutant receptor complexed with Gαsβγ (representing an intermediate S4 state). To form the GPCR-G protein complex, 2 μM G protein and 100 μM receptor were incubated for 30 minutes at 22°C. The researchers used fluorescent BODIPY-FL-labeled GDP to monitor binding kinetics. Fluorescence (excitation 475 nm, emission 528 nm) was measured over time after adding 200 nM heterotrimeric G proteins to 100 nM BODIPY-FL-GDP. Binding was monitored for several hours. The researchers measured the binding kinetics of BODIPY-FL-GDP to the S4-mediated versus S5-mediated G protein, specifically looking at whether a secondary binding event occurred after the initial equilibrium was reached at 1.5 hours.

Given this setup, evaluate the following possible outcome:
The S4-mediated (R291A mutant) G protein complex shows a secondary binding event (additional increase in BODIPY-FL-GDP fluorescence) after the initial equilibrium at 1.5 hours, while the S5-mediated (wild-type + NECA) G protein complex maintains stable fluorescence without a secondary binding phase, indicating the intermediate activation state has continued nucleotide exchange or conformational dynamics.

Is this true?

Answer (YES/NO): YES